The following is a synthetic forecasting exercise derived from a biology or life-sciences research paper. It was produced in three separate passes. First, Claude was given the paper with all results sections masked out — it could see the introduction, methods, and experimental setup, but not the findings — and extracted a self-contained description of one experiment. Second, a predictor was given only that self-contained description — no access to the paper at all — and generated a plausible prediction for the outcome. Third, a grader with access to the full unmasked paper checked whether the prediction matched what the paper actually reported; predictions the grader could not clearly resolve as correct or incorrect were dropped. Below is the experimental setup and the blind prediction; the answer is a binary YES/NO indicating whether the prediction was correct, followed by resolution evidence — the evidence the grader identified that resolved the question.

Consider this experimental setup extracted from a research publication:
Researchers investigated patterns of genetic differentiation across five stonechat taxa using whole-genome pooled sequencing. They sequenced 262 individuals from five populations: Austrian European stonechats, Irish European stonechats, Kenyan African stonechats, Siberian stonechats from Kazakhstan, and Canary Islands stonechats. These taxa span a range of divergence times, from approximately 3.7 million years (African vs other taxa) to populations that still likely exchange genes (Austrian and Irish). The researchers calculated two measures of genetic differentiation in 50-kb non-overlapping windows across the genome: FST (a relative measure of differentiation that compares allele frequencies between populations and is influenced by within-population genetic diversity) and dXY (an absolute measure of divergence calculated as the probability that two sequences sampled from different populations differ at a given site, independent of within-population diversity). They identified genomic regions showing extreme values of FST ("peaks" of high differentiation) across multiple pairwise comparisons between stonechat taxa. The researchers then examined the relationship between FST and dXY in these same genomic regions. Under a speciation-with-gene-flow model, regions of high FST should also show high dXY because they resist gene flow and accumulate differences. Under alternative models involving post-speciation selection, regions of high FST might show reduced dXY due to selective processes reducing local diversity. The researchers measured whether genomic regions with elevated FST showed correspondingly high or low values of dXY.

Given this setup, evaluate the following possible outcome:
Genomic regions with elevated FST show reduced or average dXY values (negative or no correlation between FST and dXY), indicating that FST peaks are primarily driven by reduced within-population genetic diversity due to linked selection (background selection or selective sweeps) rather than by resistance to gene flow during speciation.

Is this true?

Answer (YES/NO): YES